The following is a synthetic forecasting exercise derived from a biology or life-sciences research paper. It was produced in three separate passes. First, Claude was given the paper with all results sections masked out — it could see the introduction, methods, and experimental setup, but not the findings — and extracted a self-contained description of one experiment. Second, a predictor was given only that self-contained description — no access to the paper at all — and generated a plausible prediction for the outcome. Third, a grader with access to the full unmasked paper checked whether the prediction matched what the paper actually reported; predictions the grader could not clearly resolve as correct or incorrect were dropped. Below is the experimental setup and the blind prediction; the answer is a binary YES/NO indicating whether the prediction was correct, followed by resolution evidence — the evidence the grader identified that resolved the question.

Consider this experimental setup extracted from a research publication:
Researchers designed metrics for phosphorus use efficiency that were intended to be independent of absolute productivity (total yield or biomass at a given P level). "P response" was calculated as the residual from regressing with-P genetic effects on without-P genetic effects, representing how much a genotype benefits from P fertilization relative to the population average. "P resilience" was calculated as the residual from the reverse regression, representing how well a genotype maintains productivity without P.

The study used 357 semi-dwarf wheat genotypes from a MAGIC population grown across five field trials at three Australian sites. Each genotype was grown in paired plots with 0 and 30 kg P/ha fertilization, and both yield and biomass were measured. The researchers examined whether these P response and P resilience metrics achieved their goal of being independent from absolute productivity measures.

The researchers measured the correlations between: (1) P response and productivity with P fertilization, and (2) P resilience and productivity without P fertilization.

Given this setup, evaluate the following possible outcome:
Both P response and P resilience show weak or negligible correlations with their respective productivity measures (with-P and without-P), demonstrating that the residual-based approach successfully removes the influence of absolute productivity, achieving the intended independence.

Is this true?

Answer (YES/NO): NO